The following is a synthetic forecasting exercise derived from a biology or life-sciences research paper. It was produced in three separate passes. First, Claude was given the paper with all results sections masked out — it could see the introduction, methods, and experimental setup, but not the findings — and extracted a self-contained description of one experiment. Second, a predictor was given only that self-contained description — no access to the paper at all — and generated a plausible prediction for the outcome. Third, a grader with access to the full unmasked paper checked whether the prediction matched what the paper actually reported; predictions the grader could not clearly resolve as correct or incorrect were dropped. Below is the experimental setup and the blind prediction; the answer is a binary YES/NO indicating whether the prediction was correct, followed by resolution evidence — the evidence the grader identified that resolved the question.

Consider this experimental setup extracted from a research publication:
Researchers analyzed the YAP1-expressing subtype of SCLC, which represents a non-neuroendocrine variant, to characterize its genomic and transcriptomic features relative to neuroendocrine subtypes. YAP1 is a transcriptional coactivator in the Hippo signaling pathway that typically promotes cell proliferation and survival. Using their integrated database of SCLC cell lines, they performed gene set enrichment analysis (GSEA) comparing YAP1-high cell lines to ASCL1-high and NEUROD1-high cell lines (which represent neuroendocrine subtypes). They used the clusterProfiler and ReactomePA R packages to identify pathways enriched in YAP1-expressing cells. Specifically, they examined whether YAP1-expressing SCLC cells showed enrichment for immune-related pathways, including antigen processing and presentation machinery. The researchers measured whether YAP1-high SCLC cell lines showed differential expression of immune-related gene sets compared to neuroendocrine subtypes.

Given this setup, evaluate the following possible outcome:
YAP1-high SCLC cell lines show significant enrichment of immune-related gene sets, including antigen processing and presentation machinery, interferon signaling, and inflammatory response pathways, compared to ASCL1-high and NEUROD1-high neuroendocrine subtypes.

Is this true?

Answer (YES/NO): YES